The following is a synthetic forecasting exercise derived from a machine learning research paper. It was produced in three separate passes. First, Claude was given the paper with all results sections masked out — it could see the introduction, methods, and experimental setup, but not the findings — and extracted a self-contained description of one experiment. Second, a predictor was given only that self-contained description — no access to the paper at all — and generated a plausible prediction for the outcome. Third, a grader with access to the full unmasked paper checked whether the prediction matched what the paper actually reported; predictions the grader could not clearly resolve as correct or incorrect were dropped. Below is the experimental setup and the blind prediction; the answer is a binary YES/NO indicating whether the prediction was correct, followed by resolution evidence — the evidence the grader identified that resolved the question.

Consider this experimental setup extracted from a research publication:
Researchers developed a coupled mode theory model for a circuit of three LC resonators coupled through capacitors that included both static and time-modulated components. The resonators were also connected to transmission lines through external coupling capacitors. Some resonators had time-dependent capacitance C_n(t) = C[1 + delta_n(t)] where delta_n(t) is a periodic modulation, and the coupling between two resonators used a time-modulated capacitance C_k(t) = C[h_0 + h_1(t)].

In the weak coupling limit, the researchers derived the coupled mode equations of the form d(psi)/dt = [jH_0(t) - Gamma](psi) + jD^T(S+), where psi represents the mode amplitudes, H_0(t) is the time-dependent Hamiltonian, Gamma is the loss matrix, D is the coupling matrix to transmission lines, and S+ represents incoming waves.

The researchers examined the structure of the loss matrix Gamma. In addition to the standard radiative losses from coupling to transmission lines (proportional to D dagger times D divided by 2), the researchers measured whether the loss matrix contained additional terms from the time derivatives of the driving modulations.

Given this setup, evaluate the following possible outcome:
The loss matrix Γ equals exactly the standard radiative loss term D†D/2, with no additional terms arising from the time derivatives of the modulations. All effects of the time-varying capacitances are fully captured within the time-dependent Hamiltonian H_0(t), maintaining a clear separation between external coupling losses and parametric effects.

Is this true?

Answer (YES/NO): NO